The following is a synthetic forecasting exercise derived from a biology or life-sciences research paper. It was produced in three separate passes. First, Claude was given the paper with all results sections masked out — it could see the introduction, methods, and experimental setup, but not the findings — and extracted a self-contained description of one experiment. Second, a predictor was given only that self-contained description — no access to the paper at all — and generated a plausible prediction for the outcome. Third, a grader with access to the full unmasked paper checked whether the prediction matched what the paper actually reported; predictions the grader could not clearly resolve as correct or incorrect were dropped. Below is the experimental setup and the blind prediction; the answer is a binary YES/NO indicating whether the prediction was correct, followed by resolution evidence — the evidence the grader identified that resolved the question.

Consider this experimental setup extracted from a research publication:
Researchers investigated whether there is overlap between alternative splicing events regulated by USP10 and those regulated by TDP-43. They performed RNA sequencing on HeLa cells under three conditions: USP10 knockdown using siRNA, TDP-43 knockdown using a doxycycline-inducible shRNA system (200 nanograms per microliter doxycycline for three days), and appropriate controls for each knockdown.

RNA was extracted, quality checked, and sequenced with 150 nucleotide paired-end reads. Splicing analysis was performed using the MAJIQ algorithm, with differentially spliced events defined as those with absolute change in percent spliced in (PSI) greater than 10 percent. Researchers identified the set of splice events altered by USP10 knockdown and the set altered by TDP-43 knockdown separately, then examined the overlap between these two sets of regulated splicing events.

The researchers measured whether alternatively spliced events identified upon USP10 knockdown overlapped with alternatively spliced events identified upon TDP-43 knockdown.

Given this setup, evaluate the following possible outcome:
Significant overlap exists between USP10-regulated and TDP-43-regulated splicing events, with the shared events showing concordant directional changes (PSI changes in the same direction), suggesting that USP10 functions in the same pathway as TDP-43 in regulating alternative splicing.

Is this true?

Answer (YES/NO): YES